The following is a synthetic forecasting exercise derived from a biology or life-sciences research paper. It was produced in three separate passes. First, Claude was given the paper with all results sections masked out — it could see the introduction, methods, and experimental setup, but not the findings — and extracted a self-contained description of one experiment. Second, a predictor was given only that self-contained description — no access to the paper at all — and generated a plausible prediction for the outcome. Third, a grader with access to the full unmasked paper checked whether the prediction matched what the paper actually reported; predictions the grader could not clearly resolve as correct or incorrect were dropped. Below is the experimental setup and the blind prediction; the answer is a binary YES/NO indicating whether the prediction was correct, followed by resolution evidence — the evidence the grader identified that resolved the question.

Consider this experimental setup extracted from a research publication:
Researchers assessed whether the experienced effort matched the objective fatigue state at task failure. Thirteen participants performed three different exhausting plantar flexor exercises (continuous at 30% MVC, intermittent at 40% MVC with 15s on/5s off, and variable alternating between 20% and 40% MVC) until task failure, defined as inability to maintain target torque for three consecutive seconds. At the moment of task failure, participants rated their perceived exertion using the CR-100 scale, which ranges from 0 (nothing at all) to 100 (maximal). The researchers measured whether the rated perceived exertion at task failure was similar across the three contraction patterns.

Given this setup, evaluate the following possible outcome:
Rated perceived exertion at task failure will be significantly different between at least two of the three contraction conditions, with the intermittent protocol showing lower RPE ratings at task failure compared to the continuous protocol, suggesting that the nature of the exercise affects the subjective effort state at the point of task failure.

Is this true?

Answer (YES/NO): NO